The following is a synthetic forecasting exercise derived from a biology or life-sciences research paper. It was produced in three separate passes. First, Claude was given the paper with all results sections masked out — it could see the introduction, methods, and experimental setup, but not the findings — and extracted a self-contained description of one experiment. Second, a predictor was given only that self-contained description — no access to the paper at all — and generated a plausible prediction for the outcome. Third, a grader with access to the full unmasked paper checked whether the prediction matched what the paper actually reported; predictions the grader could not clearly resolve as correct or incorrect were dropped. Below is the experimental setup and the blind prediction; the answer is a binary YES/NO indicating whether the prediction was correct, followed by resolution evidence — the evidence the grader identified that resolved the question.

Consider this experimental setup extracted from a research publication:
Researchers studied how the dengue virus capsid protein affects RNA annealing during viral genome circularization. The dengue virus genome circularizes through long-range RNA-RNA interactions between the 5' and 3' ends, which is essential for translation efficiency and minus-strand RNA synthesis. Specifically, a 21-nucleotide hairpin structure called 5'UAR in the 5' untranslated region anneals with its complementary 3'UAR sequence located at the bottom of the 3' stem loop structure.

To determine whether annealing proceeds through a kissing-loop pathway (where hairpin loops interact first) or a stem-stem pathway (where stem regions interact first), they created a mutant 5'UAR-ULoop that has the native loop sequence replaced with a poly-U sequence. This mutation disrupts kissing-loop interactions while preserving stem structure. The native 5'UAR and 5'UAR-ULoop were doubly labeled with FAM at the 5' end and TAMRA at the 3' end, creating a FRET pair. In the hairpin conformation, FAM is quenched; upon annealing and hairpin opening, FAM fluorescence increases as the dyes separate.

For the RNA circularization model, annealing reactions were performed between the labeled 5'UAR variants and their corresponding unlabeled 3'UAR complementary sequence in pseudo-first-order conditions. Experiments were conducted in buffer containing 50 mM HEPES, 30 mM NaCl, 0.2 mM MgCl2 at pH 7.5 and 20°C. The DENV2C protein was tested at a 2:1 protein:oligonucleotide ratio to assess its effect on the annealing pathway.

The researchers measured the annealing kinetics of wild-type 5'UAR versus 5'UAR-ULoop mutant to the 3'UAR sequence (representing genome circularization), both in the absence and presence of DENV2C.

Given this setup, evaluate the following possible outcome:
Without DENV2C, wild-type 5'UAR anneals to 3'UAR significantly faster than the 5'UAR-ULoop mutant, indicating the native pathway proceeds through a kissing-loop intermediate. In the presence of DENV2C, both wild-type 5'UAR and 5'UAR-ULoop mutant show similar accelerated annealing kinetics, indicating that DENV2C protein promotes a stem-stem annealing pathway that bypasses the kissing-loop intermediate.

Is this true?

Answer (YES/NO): NO